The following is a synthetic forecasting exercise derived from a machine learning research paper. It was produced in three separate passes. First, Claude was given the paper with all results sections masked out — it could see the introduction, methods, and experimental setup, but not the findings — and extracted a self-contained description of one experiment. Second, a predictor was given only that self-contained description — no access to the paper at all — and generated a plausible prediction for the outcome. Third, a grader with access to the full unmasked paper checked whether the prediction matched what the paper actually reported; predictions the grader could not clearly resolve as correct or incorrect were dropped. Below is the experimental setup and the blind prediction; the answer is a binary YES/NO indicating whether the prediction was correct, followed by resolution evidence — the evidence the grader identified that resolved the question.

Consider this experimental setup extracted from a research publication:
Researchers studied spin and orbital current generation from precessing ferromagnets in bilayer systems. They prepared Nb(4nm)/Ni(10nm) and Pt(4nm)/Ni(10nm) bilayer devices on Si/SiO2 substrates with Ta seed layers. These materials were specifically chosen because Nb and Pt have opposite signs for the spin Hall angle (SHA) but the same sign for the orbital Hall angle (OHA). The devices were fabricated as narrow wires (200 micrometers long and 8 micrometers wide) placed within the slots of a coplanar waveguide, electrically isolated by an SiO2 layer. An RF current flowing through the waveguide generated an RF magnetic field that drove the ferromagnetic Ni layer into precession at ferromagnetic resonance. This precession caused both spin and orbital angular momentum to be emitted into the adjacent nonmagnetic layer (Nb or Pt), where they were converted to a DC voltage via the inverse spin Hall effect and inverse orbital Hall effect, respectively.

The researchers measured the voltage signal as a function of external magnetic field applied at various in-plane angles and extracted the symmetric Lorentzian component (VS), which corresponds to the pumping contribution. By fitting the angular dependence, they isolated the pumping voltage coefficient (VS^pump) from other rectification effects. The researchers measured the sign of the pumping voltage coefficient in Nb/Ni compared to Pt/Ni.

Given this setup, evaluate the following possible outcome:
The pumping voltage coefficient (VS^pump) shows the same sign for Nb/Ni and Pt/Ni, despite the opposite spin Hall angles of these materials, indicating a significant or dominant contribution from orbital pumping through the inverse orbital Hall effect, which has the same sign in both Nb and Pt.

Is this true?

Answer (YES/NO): YES